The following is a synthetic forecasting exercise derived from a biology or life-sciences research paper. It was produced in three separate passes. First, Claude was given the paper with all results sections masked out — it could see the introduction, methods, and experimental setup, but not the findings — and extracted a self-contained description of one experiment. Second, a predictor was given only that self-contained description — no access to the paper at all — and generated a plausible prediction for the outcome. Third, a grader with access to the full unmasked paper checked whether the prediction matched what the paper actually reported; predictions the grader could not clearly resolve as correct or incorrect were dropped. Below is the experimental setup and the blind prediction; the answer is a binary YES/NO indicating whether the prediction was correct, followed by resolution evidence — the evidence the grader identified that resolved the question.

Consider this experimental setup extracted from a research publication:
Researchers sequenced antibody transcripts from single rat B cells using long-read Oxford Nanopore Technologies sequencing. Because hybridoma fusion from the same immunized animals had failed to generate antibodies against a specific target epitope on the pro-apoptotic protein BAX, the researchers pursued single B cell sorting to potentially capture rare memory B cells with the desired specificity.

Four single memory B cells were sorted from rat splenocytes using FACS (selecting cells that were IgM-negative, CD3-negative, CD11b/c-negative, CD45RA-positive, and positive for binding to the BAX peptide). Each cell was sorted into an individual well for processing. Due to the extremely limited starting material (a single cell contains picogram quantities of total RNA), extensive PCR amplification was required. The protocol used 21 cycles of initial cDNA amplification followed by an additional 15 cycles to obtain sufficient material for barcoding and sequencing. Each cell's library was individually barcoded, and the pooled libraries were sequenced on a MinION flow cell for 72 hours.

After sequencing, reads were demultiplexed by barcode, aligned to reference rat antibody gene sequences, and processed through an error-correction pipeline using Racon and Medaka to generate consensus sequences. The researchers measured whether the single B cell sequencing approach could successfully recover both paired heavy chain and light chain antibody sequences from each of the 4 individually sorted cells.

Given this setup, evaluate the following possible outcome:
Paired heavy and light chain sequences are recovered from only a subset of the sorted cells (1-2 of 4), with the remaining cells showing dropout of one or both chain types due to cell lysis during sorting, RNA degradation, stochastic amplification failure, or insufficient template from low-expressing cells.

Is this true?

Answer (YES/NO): NO